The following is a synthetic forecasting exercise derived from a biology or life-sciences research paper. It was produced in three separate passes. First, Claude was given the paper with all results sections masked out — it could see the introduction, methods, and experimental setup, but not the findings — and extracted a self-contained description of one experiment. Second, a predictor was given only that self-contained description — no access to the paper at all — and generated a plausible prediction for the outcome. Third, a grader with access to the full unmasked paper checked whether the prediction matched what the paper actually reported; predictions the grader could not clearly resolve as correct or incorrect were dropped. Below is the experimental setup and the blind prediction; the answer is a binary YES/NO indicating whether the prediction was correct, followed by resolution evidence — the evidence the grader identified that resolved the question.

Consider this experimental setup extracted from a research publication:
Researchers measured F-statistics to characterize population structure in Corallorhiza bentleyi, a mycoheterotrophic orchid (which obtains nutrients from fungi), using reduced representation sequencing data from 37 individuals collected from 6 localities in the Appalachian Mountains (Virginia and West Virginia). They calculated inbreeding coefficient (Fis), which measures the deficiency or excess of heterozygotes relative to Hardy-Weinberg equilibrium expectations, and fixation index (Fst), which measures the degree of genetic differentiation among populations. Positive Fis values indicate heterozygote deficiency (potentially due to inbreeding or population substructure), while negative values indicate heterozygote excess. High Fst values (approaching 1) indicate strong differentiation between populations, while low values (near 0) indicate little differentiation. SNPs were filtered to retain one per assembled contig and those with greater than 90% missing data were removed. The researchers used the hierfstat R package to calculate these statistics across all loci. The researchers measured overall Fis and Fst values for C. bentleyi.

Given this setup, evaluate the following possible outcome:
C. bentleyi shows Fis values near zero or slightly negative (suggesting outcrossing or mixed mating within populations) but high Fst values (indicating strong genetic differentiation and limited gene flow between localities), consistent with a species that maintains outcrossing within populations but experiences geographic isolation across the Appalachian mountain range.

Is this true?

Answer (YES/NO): NO